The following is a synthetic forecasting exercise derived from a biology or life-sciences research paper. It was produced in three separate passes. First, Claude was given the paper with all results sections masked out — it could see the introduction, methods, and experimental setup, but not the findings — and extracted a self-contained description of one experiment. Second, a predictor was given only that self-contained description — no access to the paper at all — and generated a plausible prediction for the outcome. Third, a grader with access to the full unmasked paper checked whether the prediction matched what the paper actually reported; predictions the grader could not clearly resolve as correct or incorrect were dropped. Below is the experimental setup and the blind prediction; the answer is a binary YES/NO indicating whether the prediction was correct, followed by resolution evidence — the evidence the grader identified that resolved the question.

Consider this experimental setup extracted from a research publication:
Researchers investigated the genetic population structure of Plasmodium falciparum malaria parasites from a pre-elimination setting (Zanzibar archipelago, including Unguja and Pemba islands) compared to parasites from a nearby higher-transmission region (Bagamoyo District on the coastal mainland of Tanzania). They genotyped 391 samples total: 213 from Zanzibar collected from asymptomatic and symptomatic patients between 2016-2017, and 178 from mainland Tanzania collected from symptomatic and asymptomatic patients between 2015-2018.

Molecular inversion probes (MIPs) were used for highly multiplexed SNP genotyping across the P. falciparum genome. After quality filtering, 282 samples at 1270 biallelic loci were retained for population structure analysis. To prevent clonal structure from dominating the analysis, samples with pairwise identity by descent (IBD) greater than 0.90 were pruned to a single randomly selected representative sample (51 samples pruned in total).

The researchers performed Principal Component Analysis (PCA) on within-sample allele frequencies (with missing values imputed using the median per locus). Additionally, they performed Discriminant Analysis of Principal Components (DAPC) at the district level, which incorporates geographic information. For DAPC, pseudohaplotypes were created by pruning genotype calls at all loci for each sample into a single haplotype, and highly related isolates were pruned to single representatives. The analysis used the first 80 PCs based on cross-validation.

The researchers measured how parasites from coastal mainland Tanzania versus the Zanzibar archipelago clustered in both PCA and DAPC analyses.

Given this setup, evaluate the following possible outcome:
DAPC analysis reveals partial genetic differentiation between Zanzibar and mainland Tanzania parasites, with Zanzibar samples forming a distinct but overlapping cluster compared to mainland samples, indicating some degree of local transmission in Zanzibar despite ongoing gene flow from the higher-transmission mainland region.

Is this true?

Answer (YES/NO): NO